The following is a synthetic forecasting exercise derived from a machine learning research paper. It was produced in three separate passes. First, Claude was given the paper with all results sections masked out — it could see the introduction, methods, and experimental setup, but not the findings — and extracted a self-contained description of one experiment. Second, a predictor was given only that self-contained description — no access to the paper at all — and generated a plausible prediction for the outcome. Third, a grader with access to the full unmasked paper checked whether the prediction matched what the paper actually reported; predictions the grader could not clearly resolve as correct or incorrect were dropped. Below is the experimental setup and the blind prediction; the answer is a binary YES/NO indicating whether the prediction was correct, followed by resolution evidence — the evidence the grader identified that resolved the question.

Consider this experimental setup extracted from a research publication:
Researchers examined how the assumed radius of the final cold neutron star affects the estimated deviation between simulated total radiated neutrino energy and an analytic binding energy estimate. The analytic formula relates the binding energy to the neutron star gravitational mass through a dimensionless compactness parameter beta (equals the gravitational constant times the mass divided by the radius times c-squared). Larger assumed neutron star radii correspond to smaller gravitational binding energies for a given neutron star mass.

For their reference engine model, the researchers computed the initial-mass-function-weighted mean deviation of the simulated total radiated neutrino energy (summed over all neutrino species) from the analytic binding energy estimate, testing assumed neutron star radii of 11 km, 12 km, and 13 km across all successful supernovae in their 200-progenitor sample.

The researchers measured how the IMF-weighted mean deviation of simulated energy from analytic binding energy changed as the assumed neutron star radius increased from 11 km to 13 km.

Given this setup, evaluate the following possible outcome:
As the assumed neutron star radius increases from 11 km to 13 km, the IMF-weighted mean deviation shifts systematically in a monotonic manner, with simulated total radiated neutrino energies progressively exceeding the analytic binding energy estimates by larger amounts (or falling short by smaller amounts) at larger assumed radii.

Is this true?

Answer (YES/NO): YES